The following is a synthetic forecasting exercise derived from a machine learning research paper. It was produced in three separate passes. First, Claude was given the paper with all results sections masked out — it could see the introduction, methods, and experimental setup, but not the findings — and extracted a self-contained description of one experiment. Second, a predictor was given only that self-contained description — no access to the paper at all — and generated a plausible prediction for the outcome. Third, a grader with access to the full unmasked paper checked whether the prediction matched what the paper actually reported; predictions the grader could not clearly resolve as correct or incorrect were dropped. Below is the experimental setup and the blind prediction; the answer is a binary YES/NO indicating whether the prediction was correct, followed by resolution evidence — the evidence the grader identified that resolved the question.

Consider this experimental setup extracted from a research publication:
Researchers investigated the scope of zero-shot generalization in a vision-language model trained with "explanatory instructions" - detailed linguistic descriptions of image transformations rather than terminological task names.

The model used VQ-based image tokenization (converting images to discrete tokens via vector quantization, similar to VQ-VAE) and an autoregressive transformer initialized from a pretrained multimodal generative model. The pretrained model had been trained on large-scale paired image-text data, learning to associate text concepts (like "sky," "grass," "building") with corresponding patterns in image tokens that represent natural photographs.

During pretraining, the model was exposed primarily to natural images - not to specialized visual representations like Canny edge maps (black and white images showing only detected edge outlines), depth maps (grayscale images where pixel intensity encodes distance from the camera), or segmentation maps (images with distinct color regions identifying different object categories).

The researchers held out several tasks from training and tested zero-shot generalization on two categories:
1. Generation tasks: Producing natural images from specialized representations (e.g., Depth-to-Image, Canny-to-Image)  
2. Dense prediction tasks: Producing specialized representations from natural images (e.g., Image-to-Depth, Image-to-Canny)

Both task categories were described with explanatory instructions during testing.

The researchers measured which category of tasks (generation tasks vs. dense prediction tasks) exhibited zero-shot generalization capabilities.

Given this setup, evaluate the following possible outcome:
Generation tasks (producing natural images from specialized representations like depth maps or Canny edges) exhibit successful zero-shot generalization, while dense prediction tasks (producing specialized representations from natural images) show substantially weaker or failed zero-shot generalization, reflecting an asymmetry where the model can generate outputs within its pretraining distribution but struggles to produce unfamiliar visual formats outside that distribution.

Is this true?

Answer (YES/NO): YES